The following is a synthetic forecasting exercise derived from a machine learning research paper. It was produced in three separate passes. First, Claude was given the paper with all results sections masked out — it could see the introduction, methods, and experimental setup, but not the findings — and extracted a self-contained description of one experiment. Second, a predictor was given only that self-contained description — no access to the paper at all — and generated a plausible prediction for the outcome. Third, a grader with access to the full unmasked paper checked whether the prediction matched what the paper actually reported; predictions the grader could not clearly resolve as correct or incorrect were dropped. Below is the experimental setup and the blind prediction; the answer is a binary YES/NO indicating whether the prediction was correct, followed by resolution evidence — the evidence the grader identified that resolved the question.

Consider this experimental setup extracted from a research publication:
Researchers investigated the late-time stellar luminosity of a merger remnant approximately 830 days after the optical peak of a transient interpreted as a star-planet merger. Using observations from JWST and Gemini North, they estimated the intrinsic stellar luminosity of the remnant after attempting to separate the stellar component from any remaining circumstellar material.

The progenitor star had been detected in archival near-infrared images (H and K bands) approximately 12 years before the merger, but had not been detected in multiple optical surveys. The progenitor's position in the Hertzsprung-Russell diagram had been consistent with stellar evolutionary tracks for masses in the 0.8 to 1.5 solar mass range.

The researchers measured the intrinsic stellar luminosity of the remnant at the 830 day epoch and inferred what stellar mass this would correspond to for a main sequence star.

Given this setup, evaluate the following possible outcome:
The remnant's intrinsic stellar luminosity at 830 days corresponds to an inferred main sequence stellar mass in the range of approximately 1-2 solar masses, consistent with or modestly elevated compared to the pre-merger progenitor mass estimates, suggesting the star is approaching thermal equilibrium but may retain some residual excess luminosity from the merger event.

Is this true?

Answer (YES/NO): NO